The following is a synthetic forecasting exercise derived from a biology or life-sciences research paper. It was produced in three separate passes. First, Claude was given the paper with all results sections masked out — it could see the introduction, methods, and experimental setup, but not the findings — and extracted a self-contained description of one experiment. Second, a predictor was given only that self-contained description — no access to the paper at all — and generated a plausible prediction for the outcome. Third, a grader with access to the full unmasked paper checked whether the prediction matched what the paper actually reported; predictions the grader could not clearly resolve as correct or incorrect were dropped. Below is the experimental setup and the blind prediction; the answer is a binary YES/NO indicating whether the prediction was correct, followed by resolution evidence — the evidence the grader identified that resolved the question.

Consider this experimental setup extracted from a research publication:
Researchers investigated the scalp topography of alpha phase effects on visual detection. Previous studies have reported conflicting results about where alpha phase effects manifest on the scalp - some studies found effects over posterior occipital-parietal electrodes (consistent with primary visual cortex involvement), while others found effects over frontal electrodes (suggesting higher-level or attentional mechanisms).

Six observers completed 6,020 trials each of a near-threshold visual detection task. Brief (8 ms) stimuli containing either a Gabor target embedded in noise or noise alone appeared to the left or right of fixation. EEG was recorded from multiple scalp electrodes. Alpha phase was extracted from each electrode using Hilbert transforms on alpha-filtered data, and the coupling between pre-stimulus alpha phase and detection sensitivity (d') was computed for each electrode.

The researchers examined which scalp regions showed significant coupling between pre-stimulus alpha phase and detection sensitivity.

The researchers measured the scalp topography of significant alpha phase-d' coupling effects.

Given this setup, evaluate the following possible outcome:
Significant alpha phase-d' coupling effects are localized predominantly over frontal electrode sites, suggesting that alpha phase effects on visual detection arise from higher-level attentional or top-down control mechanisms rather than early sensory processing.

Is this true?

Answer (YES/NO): NO